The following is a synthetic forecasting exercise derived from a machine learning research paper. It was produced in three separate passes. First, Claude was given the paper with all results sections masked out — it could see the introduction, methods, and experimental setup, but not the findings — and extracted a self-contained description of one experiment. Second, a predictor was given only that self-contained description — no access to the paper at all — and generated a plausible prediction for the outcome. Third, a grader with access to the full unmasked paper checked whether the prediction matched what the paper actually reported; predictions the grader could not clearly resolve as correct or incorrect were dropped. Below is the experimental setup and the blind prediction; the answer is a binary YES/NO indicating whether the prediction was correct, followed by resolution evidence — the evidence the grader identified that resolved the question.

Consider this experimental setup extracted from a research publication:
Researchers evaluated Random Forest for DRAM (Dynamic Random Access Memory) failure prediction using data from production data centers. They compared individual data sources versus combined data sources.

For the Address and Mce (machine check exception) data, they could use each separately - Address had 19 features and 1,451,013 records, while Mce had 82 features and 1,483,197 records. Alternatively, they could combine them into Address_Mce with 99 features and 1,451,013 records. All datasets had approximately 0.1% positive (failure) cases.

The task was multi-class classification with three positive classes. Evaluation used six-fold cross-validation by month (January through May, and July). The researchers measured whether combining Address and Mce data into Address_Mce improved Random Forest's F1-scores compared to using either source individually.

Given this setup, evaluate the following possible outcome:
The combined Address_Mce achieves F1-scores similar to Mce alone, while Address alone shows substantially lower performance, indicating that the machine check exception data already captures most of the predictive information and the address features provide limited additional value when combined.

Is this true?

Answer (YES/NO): NO